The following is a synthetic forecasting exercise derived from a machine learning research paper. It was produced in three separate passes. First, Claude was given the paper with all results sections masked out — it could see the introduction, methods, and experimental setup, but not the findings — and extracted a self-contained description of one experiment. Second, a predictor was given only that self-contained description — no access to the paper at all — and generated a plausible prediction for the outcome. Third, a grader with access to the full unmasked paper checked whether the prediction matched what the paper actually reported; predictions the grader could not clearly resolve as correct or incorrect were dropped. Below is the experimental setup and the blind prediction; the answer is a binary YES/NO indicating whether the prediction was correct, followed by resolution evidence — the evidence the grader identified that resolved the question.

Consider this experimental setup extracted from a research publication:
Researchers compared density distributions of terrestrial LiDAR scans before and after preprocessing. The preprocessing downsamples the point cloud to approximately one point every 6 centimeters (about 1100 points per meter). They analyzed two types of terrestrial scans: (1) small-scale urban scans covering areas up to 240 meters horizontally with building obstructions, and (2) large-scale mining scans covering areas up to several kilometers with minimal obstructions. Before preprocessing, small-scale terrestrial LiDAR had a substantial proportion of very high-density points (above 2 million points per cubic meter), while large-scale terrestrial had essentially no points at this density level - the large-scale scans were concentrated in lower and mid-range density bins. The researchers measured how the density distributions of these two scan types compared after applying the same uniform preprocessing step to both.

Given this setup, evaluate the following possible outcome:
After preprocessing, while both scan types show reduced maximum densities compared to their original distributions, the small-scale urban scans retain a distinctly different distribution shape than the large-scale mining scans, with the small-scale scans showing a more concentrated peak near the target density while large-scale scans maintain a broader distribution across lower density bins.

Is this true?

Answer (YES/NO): YES